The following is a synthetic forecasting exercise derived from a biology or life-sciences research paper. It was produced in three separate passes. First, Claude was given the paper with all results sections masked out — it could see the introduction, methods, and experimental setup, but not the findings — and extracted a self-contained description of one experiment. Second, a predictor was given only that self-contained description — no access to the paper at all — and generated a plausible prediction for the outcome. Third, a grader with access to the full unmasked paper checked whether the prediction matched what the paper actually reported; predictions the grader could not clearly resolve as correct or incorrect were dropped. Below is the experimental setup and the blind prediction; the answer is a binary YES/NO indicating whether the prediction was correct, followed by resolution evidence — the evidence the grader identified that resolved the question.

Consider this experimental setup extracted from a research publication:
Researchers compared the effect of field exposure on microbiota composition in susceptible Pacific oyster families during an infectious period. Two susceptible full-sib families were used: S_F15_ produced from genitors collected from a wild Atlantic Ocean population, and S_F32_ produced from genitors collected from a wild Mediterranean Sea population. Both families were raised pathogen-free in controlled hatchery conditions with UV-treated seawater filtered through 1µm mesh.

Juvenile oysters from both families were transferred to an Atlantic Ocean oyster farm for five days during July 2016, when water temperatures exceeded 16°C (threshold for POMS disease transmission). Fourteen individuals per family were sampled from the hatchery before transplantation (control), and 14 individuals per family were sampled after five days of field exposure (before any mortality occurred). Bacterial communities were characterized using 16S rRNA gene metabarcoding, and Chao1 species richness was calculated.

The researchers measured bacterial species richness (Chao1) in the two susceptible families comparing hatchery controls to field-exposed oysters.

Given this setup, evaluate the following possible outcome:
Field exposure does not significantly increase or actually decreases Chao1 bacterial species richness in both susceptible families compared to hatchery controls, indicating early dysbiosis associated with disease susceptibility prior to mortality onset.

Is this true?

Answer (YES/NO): NO